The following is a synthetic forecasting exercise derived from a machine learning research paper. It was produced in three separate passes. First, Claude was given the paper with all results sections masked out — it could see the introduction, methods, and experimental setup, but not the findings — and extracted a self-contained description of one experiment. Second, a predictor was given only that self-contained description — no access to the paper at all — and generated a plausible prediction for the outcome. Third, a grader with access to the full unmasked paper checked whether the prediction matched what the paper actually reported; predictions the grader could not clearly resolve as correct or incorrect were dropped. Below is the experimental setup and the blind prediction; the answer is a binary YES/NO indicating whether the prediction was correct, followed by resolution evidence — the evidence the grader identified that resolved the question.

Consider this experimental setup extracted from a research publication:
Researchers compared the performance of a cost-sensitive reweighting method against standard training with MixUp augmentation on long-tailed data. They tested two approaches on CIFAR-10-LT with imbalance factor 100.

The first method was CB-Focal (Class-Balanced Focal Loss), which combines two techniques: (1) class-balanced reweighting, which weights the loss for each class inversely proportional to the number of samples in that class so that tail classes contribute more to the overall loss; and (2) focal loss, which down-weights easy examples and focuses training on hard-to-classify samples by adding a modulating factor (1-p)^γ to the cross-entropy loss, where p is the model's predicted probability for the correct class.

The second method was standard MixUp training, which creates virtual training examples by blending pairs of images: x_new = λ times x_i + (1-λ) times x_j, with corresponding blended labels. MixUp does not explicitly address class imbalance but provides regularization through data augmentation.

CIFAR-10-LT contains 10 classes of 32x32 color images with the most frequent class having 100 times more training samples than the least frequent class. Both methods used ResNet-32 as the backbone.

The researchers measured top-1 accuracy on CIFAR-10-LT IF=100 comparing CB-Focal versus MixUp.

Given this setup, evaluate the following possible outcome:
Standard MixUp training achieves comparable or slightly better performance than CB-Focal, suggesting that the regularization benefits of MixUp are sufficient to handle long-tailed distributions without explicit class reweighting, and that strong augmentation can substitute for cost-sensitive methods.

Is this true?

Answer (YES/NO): NO